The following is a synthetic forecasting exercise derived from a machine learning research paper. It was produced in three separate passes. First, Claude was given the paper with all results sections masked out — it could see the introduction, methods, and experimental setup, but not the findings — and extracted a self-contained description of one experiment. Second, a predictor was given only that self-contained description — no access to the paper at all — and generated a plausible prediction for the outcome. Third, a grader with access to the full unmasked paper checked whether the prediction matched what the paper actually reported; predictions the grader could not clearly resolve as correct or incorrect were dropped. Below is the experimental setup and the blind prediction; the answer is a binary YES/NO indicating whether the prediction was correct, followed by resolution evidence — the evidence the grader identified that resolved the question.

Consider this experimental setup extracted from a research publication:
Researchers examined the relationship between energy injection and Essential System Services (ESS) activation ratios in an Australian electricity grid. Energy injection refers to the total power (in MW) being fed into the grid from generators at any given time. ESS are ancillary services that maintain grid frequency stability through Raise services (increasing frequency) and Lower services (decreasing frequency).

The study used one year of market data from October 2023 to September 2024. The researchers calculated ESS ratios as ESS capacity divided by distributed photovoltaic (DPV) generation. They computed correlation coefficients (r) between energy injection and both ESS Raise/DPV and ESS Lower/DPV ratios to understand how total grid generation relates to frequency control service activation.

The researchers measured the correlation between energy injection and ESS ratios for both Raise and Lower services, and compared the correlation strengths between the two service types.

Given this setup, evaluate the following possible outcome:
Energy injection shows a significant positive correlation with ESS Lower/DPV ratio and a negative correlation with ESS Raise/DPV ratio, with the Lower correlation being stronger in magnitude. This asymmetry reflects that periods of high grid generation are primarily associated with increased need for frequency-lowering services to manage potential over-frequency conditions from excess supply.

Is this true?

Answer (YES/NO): NO